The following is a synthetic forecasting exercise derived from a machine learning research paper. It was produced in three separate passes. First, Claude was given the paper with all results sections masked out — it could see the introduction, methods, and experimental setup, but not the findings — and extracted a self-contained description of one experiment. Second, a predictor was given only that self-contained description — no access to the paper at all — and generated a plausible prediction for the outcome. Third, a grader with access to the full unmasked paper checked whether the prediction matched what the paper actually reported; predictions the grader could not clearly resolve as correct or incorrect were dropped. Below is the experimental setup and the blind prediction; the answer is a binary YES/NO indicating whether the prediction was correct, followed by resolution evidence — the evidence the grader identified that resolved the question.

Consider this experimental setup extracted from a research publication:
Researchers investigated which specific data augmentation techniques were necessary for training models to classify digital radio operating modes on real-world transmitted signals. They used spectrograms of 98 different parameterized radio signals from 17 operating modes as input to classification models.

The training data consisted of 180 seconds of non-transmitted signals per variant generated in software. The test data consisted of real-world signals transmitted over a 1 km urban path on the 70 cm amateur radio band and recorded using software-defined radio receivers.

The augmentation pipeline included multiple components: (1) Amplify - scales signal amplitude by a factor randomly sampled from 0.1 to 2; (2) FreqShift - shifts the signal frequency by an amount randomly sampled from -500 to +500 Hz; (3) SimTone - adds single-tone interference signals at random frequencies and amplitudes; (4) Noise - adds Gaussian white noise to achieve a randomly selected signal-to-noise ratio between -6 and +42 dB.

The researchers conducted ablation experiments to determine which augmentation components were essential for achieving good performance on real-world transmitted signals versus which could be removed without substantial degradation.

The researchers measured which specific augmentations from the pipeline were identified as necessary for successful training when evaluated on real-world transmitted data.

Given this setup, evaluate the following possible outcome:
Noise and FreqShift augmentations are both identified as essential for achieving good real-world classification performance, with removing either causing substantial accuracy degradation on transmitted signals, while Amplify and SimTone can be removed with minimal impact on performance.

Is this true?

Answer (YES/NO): NO